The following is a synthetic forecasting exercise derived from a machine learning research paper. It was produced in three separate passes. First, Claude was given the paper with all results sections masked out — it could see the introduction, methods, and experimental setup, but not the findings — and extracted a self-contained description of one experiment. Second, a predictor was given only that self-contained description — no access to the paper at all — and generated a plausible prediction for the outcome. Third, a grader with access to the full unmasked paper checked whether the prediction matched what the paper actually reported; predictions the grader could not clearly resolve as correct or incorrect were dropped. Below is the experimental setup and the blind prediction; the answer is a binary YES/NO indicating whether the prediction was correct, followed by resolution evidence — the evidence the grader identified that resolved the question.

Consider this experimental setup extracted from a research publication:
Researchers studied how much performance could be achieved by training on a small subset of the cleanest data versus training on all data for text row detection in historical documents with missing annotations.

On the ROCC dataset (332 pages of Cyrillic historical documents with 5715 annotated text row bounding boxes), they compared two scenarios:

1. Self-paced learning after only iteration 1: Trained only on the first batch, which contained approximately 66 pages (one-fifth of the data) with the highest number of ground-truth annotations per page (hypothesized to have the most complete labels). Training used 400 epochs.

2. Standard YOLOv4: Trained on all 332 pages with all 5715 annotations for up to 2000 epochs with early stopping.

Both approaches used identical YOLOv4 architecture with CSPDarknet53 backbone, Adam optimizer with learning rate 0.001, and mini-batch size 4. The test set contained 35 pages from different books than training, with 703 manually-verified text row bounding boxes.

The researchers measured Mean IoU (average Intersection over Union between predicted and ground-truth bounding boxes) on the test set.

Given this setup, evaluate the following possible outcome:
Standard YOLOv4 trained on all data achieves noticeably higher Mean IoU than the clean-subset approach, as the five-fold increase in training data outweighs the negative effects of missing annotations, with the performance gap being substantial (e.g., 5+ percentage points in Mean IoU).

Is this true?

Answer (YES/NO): NO